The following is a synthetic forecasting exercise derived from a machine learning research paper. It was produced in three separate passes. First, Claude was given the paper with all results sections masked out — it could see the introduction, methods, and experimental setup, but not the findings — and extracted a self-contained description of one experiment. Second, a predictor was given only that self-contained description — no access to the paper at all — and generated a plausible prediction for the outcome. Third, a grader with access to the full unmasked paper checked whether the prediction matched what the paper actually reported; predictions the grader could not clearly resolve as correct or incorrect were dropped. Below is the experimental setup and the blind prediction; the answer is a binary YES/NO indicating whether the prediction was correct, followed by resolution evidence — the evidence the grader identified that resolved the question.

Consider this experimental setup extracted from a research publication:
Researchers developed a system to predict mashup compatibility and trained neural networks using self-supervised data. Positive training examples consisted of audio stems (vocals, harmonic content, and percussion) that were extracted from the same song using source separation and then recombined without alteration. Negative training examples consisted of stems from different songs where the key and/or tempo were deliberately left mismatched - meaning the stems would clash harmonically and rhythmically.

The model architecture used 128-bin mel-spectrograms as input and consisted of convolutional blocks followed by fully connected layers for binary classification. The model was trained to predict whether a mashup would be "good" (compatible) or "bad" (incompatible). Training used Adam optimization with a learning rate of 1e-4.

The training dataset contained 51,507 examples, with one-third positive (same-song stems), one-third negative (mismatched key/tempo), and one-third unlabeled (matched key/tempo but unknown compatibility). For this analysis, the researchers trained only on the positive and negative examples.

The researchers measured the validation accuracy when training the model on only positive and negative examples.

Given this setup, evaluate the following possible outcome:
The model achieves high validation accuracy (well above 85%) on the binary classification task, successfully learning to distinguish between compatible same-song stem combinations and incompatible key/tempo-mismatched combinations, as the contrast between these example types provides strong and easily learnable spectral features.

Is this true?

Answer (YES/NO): YES